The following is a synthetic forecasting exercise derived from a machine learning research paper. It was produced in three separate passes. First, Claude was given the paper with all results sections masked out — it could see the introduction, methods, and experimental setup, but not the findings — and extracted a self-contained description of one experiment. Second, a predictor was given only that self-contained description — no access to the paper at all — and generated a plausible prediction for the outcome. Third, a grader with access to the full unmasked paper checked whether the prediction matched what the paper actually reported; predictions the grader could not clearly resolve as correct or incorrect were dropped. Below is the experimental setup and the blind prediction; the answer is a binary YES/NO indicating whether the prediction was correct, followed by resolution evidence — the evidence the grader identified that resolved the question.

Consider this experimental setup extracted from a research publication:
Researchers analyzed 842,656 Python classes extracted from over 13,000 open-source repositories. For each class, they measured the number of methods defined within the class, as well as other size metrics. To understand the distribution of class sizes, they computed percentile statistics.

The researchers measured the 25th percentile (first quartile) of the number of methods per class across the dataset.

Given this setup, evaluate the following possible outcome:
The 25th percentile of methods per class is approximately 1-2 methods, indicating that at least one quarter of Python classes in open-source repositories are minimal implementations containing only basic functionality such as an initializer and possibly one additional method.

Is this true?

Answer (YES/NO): NO